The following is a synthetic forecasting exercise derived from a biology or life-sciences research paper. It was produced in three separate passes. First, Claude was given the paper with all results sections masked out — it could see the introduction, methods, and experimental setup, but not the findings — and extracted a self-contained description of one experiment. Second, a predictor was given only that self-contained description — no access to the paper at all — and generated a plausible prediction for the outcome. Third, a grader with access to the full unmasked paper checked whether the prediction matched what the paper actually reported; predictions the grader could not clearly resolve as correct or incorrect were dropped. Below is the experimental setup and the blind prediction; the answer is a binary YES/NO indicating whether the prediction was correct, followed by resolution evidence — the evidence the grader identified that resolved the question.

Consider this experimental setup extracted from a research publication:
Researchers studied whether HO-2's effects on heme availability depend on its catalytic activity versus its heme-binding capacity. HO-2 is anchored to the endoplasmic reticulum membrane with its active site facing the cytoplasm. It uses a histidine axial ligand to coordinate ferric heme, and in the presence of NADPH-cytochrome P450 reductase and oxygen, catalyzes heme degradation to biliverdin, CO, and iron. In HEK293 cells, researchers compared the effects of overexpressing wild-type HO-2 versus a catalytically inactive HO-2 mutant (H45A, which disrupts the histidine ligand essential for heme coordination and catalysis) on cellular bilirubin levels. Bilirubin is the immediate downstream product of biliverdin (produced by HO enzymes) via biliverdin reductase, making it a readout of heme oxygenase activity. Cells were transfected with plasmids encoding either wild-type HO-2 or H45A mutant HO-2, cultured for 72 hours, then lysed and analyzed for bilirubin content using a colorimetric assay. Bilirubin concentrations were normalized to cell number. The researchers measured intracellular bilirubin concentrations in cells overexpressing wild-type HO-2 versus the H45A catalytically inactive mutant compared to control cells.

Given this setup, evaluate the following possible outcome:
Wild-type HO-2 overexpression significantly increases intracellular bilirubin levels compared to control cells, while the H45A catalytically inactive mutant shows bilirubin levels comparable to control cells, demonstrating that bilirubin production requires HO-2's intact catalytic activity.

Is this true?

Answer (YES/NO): NO